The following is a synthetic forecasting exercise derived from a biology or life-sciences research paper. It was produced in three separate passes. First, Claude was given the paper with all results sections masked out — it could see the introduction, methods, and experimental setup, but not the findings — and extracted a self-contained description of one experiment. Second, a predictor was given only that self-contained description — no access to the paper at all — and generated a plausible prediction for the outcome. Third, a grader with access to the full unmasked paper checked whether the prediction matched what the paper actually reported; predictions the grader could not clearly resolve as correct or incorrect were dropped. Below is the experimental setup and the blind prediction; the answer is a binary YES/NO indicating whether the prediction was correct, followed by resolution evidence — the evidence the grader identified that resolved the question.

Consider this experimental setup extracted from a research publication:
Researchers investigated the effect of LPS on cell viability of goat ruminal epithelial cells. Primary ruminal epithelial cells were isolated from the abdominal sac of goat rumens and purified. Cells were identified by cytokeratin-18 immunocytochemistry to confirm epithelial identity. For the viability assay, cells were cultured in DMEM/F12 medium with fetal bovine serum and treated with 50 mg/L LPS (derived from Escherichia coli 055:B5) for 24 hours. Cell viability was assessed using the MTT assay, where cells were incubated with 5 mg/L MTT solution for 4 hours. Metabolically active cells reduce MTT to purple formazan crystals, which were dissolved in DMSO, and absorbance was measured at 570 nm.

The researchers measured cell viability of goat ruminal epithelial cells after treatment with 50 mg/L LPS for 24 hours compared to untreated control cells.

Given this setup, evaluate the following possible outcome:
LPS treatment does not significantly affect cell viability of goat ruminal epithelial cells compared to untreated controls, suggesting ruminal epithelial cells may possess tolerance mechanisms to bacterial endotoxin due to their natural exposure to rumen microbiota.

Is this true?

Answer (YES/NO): NO